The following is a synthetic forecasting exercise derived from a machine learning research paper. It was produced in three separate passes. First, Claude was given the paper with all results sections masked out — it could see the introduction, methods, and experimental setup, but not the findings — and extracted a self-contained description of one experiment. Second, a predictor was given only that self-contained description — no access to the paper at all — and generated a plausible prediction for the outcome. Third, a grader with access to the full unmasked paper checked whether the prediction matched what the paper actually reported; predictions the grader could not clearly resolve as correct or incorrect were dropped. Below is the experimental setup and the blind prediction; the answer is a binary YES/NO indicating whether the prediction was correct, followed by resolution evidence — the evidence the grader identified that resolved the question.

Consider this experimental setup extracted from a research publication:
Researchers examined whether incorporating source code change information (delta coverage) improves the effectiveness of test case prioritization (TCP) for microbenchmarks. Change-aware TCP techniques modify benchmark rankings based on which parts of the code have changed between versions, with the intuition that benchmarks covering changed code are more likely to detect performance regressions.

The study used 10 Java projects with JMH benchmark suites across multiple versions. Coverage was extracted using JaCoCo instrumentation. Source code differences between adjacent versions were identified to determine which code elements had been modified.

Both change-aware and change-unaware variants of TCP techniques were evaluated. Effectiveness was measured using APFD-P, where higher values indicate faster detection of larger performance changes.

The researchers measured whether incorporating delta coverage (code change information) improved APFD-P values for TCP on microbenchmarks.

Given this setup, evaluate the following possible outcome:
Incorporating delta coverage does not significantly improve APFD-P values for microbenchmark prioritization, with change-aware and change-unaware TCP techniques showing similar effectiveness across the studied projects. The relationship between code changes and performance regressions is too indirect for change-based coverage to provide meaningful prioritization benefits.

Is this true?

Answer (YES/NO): NO